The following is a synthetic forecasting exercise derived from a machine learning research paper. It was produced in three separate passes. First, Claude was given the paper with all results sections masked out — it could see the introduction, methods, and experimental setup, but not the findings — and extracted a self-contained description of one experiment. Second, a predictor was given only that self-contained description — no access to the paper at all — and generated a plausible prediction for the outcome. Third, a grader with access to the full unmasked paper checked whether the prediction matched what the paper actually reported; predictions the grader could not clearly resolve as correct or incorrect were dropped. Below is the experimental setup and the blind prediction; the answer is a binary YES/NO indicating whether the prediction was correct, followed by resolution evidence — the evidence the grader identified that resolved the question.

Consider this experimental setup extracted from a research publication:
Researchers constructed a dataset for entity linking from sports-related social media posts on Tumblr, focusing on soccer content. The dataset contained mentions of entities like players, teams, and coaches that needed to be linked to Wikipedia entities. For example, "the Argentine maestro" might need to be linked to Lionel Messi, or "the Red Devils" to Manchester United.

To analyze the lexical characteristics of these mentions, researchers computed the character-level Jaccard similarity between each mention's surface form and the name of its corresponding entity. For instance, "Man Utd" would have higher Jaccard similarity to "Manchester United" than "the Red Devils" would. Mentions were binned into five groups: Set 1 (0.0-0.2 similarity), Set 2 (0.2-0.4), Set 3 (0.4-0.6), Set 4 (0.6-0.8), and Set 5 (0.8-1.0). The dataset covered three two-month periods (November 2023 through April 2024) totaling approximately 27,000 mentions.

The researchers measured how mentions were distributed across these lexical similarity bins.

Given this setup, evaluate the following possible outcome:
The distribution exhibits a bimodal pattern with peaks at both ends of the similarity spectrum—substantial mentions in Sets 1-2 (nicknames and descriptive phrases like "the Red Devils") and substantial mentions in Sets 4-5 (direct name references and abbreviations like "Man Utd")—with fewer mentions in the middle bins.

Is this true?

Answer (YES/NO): NO